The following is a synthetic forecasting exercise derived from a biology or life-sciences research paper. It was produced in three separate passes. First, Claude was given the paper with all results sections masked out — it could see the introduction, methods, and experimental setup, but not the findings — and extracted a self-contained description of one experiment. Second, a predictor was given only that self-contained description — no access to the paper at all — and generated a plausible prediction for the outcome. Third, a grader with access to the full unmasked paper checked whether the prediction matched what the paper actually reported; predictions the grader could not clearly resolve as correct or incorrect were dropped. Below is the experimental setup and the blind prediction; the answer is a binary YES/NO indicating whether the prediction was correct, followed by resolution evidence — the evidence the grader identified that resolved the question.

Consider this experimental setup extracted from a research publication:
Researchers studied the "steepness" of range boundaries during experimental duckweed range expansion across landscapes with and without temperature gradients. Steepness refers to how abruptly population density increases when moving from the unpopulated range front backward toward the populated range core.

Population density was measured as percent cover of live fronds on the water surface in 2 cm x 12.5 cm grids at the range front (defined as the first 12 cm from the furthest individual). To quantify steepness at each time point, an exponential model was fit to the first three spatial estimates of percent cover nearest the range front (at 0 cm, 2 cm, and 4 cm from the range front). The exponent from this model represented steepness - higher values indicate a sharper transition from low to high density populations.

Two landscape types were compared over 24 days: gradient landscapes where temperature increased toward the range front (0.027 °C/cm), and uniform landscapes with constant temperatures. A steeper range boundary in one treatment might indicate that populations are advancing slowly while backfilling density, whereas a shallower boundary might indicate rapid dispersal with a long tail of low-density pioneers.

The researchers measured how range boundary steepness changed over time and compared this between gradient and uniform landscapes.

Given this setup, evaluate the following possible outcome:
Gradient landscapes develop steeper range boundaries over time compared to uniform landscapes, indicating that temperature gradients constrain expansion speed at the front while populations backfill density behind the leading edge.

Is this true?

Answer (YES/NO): YES